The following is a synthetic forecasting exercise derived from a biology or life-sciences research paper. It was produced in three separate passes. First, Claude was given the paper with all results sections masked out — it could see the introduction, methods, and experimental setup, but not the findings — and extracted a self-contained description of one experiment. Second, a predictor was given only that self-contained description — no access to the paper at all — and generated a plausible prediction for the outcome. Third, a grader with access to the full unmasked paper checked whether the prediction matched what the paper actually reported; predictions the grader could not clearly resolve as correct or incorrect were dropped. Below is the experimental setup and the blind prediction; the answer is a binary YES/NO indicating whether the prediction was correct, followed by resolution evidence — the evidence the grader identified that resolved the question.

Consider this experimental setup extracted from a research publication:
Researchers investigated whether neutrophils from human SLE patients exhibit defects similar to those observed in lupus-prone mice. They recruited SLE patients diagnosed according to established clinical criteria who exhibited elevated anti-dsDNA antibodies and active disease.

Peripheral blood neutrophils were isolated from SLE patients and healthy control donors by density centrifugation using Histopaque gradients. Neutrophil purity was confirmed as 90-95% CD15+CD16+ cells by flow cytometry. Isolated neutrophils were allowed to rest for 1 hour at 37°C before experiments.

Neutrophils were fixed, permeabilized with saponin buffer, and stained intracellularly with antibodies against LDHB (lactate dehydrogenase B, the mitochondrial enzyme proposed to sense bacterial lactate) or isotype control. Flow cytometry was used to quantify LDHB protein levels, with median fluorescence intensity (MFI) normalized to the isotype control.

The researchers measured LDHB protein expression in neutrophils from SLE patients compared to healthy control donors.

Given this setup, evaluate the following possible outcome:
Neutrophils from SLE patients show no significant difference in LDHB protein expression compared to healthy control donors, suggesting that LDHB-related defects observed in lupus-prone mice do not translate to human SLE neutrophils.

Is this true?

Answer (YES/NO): NO